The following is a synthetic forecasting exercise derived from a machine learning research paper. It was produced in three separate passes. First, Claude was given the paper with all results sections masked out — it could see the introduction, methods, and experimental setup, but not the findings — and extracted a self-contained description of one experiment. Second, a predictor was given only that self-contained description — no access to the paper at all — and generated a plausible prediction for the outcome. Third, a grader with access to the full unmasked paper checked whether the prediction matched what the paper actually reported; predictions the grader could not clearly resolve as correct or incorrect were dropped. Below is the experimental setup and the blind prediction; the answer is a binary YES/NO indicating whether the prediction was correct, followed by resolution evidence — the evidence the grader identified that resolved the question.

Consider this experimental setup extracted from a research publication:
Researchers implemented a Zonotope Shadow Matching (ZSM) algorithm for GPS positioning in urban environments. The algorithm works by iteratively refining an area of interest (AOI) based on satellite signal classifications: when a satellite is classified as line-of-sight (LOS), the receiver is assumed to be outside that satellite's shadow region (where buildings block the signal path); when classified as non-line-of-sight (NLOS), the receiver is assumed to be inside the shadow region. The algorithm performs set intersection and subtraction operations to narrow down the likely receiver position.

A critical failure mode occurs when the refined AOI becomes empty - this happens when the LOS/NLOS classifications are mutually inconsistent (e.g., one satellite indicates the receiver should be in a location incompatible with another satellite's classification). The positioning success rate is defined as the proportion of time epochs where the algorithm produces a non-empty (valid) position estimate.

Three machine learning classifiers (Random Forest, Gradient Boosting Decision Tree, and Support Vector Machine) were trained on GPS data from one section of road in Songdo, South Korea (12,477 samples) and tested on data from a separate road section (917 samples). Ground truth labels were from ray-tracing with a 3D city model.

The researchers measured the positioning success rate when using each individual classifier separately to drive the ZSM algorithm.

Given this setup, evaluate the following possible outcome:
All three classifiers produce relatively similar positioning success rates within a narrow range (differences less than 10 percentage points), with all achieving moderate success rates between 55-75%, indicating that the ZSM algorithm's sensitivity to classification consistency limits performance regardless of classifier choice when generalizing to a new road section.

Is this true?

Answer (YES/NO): NO